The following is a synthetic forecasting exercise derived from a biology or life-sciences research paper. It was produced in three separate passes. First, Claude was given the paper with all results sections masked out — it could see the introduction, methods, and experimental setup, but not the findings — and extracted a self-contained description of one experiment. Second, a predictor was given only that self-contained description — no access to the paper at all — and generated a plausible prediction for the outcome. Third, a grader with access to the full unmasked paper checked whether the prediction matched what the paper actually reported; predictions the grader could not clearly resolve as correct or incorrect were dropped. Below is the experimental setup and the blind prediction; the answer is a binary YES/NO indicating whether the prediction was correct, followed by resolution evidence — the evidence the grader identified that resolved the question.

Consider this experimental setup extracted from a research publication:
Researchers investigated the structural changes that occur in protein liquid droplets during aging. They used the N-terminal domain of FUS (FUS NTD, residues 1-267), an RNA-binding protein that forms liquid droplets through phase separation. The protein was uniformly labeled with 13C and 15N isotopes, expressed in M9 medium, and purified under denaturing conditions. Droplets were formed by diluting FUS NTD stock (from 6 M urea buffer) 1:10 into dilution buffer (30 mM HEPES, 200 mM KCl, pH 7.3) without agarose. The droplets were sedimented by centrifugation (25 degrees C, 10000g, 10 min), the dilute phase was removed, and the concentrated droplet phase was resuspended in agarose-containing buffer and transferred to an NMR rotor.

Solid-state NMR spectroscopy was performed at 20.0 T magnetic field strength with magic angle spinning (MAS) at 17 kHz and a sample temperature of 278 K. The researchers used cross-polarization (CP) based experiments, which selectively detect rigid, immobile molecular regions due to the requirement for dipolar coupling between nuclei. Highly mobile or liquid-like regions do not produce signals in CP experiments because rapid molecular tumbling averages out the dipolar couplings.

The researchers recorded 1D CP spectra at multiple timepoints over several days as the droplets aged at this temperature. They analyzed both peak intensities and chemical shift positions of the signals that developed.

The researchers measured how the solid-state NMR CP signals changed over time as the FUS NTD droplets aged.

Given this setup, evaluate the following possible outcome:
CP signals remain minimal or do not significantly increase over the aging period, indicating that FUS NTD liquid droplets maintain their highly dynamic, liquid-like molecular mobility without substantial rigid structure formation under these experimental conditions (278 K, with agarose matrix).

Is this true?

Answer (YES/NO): NO